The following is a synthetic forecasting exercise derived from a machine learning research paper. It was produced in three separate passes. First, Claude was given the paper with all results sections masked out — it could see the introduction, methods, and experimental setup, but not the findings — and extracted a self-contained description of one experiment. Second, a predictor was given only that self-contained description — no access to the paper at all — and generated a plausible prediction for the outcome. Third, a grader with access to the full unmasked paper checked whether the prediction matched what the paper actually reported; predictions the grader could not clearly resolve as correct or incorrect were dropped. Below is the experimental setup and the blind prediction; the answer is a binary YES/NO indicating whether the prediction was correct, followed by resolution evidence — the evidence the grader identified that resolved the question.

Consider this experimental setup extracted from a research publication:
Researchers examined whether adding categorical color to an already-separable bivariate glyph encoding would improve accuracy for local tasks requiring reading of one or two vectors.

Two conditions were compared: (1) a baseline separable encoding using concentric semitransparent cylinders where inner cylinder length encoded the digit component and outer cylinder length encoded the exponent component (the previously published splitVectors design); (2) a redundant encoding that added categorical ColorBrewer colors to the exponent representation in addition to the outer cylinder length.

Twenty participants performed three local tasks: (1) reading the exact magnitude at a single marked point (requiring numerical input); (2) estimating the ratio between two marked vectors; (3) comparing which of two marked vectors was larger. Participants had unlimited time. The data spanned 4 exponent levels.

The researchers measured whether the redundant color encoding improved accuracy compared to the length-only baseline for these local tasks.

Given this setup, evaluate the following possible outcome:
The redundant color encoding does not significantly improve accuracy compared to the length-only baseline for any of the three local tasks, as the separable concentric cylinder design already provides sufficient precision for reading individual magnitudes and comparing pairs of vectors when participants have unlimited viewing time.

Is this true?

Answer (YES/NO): YES